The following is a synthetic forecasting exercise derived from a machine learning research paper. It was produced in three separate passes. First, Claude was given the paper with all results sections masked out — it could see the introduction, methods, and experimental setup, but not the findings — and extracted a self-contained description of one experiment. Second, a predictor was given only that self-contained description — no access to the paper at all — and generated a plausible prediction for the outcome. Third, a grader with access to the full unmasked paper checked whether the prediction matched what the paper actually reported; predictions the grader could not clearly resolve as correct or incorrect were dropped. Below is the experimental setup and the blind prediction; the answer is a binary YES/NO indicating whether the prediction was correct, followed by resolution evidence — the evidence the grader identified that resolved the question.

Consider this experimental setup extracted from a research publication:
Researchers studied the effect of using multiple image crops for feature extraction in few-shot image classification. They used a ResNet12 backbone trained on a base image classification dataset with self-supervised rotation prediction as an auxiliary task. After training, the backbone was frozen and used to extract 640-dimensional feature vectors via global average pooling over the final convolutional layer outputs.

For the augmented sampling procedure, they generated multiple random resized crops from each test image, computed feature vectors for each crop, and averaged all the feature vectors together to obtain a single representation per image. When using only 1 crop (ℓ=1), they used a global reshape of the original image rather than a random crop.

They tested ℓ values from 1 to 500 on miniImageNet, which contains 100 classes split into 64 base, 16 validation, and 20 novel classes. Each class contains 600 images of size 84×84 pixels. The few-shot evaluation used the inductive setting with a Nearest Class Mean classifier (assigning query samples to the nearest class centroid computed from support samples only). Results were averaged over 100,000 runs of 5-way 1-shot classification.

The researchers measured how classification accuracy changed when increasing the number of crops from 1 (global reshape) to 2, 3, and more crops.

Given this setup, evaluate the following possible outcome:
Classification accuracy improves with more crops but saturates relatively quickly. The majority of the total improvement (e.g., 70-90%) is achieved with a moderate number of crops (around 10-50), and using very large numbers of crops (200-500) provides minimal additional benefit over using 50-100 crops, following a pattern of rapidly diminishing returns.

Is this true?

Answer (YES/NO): YES